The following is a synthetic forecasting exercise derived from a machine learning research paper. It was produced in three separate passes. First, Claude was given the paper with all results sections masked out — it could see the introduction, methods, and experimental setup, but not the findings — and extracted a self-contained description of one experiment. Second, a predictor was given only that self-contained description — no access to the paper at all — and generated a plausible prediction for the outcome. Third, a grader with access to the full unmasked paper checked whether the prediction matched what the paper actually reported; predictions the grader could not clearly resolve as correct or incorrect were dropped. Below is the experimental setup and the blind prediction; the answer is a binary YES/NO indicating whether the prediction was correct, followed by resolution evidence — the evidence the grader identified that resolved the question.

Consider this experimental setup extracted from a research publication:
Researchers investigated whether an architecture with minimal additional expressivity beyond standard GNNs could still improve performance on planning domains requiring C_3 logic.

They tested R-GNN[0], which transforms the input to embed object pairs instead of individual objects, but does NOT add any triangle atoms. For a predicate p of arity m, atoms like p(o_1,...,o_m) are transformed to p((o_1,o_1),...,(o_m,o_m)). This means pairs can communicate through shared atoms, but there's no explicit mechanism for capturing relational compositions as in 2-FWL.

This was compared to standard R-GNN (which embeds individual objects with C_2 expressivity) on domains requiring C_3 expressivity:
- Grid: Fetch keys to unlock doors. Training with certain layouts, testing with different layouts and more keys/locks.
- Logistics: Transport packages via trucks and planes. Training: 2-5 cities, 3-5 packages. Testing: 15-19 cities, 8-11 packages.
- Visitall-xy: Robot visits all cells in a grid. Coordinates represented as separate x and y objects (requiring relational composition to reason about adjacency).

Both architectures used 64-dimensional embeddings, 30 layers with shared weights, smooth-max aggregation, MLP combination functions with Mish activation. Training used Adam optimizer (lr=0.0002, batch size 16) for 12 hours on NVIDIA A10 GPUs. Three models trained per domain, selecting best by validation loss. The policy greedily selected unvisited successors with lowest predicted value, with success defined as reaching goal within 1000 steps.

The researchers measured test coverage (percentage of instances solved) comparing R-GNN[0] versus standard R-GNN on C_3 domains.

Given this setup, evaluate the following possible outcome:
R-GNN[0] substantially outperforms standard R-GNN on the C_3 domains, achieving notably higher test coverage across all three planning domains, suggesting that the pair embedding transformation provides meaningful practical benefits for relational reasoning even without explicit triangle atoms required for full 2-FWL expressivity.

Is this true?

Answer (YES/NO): YES